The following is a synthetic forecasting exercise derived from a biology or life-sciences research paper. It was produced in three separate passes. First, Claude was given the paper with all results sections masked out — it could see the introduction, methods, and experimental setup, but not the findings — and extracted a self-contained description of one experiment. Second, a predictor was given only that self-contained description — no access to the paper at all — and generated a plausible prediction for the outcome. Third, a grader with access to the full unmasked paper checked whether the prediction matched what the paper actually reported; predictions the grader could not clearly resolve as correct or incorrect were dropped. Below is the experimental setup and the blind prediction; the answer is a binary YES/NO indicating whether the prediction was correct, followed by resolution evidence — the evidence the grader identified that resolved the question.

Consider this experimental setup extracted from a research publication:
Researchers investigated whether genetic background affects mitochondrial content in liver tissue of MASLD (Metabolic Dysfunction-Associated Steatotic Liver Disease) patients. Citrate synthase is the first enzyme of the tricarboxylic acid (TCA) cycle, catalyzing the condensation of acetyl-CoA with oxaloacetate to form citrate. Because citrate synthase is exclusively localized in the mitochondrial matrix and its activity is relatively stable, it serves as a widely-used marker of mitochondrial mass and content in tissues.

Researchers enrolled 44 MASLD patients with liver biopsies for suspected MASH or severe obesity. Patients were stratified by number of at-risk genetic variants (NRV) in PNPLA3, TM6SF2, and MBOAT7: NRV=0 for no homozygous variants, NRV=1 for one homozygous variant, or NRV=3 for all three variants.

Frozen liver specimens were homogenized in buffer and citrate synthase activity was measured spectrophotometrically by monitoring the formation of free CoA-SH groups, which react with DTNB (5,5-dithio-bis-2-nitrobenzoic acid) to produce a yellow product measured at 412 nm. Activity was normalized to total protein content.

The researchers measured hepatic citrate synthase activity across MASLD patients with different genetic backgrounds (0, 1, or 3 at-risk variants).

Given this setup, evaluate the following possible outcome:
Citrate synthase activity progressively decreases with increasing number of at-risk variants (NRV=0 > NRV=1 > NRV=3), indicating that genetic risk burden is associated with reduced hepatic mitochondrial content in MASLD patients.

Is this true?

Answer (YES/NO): YES